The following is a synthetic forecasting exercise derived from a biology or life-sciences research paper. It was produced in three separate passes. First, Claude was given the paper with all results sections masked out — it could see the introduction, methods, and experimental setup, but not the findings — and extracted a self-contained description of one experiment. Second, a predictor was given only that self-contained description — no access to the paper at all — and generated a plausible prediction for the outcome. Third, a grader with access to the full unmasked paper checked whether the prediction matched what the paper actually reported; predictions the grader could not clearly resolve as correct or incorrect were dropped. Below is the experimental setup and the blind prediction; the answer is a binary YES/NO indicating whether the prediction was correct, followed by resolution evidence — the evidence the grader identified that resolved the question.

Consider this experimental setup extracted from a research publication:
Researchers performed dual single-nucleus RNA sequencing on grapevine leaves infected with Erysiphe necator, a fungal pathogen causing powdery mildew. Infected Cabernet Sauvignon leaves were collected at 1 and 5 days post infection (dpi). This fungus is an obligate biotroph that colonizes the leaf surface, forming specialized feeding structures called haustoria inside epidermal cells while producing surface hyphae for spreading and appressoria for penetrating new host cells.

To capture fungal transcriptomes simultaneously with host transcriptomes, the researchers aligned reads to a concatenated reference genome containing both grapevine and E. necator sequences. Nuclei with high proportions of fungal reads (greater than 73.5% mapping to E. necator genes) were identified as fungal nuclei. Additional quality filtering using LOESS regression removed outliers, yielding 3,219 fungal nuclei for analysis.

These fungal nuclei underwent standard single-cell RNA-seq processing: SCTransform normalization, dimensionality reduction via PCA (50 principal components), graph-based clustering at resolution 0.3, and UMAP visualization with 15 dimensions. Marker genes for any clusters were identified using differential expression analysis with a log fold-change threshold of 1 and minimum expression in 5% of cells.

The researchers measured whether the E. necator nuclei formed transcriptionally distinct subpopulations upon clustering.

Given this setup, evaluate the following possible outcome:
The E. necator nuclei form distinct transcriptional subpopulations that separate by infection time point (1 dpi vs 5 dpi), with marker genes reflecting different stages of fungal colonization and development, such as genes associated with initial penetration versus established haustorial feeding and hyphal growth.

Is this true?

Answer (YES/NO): NO